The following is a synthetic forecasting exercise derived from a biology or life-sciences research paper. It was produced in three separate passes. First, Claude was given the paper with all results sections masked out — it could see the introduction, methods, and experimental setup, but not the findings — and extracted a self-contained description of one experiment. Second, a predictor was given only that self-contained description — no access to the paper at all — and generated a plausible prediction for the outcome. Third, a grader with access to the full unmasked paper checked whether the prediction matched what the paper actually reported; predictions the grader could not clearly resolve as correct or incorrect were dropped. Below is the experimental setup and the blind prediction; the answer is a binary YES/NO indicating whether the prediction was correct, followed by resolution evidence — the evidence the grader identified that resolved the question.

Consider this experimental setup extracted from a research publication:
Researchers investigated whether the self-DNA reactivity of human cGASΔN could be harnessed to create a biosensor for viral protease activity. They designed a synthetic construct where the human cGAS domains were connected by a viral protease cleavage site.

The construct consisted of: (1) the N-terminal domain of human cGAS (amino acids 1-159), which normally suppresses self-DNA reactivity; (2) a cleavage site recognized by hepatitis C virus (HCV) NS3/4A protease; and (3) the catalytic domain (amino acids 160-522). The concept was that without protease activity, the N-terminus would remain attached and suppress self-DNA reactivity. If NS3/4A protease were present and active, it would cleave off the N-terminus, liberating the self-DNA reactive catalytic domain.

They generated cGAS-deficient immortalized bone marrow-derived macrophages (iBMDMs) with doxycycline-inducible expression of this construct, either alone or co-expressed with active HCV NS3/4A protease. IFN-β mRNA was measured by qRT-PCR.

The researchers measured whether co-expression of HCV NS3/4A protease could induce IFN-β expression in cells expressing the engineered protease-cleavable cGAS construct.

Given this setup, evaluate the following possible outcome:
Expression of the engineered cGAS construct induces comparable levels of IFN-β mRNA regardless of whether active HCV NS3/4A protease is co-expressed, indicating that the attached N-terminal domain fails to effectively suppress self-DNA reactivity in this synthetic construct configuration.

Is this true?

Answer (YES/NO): NO